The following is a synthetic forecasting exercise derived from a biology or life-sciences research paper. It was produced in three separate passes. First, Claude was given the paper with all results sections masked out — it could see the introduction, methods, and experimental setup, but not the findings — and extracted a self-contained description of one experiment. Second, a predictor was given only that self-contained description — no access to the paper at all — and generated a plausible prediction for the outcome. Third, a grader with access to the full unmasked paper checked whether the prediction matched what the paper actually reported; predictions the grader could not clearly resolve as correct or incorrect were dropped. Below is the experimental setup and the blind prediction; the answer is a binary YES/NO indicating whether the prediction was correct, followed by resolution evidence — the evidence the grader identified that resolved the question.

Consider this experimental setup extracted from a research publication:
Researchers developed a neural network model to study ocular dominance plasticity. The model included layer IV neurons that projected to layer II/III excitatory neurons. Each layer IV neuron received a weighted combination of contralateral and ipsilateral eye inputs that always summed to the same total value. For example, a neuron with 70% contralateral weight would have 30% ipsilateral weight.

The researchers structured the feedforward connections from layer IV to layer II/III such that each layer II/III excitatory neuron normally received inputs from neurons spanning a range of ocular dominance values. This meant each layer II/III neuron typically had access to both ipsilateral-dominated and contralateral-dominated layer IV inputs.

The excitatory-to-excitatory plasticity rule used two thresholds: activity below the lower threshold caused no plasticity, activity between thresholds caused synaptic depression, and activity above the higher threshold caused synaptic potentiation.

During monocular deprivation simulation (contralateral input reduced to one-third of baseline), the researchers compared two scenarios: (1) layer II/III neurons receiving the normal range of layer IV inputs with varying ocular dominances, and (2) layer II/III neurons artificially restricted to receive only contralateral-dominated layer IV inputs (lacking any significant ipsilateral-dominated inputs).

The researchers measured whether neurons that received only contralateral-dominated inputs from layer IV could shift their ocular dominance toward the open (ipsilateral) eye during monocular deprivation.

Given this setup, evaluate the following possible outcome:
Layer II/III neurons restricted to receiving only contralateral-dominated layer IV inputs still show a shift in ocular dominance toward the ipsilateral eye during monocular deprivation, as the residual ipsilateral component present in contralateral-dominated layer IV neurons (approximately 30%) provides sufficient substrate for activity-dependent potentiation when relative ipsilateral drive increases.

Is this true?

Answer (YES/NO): NO